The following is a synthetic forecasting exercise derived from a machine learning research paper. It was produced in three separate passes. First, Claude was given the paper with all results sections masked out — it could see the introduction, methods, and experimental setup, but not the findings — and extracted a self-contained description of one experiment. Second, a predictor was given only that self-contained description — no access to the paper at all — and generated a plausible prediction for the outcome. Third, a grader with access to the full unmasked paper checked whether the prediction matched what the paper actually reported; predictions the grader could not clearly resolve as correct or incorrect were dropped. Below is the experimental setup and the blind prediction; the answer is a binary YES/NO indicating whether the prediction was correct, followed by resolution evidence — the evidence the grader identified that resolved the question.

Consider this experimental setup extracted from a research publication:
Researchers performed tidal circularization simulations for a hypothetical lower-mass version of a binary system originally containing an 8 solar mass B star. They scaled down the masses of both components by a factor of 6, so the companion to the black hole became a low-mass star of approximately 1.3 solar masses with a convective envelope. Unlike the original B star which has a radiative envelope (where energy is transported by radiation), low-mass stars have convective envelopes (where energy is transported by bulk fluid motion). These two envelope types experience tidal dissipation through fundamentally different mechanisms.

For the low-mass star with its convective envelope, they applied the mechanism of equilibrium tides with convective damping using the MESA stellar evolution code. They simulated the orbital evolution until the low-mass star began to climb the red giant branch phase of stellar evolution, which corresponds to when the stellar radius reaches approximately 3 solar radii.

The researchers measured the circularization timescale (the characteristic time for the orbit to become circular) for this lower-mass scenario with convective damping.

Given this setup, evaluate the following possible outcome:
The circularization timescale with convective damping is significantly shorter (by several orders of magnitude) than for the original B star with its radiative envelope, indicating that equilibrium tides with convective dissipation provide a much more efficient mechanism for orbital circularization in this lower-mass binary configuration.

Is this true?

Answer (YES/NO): NO